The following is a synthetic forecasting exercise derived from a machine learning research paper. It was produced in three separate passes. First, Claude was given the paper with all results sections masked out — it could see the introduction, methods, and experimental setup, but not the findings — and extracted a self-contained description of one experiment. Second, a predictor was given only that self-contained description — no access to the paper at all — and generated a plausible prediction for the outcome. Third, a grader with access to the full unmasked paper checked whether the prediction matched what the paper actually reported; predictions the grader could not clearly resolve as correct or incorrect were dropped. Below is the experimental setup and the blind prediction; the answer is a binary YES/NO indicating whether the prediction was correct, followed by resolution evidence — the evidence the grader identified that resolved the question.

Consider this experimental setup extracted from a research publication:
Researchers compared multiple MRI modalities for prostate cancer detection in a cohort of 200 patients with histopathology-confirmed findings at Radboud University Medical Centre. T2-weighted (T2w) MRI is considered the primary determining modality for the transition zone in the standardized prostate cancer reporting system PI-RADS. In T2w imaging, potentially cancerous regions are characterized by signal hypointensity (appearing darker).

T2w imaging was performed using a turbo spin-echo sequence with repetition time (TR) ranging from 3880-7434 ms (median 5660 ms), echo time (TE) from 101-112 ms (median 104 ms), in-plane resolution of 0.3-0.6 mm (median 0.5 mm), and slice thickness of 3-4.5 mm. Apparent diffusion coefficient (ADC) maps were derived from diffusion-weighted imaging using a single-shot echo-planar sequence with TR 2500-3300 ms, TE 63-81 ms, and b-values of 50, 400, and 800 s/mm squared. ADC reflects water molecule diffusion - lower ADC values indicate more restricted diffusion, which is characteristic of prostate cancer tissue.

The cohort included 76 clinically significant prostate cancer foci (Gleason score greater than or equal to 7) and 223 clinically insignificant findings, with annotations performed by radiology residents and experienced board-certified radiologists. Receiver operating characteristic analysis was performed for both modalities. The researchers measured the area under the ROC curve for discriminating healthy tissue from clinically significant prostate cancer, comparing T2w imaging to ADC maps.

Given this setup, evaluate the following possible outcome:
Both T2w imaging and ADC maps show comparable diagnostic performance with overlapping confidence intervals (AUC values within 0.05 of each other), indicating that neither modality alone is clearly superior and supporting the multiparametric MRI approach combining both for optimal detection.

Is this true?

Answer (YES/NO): NO